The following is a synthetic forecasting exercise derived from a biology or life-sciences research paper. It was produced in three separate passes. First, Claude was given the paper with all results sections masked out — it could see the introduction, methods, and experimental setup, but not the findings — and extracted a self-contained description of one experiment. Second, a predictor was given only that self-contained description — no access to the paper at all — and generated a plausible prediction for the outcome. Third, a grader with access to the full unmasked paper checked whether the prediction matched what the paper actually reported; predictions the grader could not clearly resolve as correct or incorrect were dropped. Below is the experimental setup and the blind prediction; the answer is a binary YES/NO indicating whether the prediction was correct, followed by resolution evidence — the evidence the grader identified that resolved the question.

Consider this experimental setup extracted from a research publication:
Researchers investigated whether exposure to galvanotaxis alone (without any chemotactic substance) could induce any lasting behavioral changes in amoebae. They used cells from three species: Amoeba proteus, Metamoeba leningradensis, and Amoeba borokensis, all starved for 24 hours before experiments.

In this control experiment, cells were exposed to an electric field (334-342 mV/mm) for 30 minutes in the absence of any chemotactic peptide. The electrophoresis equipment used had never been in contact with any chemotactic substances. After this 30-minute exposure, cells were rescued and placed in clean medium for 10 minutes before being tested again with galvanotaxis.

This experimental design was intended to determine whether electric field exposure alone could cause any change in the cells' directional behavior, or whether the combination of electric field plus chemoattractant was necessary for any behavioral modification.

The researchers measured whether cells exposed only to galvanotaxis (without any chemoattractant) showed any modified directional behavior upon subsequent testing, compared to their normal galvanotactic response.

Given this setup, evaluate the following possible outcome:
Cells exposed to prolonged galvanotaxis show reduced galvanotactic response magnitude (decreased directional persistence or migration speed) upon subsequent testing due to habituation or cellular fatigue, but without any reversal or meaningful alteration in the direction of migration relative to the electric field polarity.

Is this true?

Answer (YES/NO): NO